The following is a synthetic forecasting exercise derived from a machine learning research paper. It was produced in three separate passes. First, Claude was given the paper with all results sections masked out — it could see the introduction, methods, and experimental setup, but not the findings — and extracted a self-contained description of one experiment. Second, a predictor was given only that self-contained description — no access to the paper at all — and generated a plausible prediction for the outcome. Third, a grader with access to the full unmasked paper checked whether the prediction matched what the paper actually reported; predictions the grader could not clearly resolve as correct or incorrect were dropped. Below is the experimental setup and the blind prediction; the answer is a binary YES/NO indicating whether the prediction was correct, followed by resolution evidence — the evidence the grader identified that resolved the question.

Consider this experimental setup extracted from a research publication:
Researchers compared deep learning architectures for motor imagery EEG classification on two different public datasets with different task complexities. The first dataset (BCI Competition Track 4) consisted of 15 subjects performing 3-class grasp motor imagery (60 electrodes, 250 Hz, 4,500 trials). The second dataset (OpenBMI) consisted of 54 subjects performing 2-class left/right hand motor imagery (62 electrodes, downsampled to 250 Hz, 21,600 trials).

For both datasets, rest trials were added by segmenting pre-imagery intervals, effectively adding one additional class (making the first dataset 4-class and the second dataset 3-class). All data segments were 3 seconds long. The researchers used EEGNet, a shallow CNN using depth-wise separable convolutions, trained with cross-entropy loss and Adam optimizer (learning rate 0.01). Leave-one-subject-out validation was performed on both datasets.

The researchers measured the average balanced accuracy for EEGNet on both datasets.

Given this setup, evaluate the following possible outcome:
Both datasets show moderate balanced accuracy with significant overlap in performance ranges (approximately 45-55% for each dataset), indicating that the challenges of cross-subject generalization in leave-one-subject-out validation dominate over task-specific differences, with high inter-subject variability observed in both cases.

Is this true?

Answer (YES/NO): NO